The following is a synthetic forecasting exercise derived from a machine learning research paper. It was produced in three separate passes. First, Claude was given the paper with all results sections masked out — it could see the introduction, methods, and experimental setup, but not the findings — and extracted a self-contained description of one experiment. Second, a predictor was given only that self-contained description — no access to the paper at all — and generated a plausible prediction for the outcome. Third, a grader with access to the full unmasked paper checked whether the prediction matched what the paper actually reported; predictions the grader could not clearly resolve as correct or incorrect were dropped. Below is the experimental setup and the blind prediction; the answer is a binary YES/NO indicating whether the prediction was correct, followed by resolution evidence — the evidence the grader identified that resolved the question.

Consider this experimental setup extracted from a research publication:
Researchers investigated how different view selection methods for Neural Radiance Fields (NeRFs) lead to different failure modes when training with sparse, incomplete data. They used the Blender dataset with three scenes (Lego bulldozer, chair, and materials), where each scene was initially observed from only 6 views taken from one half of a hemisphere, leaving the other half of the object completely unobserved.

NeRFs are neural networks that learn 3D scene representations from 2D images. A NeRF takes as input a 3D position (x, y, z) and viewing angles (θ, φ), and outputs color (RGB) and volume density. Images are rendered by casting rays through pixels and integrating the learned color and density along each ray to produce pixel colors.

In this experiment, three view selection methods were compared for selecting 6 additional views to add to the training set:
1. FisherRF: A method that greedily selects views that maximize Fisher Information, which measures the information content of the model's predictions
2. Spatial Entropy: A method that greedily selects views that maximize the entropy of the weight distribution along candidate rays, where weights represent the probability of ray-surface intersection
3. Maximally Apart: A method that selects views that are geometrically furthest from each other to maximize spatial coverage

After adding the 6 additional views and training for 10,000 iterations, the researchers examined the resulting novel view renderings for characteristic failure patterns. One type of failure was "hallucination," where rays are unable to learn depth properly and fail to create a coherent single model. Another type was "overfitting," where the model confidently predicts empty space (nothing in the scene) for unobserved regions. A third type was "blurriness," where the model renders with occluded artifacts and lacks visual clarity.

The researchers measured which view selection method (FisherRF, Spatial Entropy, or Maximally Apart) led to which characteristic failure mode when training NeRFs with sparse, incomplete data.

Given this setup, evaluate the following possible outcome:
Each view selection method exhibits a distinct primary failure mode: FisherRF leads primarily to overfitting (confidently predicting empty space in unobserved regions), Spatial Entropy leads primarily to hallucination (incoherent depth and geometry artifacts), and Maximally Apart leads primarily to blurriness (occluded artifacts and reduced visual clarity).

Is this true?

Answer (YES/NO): NO